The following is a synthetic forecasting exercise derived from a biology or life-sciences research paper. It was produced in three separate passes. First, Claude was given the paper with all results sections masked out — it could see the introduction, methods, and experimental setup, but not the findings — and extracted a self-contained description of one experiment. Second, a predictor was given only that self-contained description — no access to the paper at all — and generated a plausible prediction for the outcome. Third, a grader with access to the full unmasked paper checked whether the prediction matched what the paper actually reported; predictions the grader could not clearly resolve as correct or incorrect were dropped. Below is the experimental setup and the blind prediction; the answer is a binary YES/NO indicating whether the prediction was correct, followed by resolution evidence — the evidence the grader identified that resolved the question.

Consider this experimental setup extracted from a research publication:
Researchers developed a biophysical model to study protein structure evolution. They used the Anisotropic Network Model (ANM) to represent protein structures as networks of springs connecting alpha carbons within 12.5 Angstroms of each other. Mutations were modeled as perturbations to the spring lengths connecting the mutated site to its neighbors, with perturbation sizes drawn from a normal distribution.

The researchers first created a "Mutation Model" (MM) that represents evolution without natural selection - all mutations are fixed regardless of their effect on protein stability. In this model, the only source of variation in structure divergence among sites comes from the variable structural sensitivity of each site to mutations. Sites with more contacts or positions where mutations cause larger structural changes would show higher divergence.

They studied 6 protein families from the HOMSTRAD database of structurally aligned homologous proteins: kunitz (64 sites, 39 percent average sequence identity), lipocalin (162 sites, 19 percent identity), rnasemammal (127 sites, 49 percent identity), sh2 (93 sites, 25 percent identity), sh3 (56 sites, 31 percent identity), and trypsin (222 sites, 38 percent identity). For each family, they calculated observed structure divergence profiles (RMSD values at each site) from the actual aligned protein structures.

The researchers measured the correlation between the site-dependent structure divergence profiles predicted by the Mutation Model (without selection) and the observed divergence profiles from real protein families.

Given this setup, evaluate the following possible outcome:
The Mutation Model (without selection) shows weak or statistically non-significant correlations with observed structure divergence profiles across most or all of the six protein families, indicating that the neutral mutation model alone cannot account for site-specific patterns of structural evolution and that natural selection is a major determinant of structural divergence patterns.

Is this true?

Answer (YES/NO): NO